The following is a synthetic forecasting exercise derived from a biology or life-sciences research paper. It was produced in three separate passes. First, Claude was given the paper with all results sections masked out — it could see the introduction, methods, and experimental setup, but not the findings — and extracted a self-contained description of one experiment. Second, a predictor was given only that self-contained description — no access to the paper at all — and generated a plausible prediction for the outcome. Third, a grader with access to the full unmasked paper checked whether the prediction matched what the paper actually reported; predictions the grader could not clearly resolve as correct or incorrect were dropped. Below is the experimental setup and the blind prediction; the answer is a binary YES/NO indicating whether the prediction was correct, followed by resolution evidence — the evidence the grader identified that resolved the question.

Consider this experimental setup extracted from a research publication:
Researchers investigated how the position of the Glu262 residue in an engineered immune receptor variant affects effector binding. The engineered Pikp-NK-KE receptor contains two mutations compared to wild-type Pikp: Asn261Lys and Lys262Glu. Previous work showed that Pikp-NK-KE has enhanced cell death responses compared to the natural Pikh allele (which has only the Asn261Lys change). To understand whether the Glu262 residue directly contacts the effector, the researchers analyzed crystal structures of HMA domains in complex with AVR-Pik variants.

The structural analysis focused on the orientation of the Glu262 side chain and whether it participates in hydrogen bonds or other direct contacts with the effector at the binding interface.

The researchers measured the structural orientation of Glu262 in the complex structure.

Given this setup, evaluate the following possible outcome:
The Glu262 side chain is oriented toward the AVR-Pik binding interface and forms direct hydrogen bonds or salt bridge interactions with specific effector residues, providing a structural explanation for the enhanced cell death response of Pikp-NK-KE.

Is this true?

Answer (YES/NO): NO